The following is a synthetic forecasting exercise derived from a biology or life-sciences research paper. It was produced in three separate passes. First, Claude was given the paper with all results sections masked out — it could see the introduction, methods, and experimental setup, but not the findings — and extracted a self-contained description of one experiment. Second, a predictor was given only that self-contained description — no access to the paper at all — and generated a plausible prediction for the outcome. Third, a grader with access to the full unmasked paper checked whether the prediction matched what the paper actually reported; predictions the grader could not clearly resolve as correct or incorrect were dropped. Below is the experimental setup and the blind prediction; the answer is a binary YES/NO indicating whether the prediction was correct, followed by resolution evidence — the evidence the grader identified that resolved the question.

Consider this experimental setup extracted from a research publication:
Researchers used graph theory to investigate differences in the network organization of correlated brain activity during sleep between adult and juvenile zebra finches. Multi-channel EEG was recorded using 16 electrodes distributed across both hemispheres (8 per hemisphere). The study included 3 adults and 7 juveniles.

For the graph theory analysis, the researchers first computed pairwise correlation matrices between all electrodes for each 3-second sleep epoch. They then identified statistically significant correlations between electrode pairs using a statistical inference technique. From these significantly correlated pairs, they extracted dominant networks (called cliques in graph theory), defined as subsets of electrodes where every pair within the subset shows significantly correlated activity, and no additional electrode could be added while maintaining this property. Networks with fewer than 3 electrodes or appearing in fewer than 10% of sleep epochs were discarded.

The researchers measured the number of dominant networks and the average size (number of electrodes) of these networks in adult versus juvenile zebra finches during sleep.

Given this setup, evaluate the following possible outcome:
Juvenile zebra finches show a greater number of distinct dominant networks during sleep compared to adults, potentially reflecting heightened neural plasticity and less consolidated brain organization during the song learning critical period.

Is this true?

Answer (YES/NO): NO